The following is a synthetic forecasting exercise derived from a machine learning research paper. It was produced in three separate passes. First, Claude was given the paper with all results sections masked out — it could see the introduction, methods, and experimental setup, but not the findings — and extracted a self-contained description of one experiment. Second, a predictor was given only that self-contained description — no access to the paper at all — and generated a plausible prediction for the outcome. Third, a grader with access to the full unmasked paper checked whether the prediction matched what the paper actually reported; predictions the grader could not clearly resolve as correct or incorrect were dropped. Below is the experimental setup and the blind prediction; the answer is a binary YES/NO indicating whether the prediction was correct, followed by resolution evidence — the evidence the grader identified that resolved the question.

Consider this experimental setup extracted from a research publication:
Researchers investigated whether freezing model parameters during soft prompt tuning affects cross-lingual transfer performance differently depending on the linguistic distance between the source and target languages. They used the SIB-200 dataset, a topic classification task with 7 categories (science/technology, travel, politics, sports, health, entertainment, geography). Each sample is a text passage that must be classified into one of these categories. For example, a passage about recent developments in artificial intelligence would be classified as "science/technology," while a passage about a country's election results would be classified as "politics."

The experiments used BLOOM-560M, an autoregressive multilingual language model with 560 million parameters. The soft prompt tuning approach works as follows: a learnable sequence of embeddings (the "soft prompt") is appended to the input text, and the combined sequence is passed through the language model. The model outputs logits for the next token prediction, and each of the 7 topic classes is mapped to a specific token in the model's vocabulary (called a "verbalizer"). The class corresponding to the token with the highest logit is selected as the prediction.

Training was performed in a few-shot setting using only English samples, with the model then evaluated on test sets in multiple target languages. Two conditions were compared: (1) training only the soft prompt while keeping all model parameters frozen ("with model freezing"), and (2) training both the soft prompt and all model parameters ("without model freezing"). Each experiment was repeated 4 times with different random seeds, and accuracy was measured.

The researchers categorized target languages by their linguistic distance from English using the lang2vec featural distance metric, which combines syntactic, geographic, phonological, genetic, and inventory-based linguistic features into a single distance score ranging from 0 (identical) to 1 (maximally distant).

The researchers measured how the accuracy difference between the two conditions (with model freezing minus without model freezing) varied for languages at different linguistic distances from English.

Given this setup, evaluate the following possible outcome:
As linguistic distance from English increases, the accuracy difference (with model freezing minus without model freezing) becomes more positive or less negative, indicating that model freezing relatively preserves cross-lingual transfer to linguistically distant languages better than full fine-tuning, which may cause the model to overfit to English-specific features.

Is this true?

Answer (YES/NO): YES